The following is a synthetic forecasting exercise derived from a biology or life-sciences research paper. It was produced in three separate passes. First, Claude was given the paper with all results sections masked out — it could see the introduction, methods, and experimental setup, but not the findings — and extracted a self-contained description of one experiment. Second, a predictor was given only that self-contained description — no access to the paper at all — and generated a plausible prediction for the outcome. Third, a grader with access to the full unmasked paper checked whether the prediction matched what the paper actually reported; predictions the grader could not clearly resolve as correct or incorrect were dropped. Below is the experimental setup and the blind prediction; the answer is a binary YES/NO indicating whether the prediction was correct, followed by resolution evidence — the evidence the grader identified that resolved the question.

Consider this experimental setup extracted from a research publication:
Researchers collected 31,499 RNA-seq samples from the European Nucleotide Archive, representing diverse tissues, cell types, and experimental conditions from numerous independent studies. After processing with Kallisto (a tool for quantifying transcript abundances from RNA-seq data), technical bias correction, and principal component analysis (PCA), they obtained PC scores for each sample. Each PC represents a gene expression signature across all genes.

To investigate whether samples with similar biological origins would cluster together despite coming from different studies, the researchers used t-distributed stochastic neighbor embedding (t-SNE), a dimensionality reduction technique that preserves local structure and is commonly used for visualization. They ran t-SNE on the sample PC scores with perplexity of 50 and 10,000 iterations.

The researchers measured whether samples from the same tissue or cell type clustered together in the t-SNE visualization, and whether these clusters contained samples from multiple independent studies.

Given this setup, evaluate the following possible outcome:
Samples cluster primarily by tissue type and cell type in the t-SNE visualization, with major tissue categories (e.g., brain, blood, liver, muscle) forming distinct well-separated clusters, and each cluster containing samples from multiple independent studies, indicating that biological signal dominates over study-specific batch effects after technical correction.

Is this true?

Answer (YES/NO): YES